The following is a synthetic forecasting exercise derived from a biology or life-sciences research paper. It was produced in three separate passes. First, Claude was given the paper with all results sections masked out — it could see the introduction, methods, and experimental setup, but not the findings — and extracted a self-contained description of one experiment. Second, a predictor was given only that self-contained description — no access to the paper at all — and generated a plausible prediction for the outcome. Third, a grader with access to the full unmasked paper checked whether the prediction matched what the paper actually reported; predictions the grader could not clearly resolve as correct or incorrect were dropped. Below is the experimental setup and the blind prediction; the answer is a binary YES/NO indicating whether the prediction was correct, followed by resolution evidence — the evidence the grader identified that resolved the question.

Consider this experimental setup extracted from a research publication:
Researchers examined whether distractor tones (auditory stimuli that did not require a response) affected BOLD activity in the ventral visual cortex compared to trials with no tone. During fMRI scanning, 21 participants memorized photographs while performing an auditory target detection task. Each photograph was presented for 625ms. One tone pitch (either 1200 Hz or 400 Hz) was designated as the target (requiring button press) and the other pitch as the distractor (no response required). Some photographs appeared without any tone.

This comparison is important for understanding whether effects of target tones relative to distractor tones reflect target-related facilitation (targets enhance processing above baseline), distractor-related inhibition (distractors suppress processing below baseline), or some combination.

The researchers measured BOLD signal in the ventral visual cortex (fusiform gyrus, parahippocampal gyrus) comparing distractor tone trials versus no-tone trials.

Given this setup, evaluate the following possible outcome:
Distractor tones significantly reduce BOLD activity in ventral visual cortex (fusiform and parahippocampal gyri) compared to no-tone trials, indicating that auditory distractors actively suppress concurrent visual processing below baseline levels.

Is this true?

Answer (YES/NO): NO